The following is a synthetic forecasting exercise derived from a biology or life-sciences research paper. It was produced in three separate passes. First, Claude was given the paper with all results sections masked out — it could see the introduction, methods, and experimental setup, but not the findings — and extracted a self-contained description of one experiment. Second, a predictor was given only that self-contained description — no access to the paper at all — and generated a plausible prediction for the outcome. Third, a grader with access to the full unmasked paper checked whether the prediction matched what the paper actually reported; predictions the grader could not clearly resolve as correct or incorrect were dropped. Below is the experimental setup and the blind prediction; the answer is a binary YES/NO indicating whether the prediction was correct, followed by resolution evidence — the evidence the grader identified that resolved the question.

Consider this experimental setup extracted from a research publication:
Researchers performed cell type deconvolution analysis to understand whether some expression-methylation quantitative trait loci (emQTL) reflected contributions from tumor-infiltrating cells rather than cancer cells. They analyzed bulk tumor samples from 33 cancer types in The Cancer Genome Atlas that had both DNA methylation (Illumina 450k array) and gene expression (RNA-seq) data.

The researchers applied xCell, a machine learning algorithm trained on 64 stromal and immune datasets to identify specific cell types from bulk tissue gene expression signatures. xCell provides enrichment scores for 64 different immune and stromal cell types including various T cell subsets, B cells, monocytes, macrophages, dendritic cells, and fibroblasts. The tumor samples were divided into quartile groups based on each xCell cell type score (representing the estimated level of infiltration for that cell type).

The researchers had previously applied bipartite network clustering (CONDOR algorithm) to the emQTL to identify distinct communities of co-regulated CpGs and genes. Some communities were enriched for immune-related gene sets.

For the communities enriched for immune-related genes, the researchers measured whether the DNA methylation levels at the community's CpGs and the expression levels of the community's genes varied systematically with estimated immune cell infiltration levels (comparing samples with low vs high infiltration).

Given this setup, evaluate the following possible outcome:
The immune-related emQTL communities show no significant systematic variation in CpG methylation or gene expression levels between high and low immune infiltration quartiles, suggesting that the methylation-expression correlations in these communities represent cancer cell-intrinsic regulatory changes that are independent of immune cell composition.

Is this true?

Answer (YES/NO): NO